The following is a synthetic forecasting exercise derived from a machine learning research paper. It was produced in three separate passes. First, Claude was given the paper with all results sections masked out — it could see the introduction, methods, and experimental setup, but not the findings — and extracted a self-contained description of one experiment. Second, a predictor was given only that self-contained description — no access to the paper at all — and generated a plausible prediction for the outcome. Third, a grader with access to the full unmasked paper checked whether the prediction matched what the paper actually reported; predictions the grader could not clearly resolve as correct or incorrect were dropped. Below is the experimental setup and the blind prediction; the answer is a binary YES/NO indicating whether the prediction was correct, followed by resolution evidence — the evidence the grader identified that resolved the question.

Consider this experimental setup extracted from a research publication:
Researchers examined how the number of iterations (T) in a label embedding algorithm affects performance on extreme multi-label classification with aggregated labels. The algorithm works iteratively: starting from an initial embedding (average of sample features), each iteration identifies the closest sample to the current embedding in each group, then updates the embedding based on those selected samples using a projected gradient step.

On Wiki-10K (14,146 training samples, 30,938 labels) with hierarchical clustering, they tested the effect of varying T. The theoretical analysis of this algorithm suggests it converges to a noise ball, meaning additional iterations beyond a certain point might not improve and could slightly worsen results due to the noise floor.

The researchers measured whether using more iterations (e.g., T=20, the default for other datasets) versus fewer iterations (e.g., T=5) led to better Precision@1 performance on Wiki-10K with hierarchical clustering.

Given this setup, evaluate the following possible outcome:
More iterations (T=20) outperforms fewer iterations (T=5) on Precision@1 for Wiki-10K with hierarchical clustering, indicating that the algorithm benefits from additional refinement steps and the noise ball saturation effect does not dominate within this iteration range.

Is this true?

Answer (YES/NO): NO